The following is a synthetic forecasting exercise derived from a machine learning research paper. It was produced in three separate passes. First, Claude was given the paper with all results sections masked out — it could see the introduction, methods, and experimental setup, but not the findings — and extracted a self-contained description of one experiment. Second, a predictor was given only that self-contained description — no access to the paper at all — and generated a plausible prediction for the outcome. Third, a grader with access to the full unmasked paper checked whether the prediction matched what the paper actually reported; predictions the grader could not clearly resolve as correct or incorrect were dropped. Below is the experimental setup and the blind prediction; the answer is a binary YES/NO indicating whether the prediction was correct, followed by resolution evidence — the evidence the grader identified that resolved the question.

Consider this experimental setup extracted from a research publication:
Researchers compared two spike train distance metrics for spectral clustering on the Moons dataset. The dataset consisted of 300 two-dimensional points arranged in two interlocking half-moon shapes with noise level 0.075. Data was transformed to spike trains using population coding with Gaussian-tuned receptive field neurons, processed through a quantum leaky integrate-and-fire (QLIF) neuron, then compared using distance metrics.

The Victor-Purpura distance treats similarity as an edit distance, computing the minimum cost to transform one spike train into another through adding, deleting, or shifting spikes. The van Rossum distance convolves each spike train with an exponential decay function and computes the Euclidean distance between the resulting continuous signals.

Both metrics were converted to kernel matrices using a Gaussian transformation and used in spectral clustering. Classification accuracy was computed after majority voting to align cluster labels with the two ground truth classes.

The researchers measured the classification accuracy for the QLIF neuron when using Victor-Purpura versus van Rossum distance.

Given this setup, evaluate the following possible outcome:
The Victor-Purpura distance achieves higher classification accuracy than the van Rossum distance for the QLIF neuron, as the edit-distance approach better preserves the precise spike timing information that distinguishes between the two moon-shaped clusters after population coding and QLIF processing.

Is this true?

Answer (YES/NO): NO